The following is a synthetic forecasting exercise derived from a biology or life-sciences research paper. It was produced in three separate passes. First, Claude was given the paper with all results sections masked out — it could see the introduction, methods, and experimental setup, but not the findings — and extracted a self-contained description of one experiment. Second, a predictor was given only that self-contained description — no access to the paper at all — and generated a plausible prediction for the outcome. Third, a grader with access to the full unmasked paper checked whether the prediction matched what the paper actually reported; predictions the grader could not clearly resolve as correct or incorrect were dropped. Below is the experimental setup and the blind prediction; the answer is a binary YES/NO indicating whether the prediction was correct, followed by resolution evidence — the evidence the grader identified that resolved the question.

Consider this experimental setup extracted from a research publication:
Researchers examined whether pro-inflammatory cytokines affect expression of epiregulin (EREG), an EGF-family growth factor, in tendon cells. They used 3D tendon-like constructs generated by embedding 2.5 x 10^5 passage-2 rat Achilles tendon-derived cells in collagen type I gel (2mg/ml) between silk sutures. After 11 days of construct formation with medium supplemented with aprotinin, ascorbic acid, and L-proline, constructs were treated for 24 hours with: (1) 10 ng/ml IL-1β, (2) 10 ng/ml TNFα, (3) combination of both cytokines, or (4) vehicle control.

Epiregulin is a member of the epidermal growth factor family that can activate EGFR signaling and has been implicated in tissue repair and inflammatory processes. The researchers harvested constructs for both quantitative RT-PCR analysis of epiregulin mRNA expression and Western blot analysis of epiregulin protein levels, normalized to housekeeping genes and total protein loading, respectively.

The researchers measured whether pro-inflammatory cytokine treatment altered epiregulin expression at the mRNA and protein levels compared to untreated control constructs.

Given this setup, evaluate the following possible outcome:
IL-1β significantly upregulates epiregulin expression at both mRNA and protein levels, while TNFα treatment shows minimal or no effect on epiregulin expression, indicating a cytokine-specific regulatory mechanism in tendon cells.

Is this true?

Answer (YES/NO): NO